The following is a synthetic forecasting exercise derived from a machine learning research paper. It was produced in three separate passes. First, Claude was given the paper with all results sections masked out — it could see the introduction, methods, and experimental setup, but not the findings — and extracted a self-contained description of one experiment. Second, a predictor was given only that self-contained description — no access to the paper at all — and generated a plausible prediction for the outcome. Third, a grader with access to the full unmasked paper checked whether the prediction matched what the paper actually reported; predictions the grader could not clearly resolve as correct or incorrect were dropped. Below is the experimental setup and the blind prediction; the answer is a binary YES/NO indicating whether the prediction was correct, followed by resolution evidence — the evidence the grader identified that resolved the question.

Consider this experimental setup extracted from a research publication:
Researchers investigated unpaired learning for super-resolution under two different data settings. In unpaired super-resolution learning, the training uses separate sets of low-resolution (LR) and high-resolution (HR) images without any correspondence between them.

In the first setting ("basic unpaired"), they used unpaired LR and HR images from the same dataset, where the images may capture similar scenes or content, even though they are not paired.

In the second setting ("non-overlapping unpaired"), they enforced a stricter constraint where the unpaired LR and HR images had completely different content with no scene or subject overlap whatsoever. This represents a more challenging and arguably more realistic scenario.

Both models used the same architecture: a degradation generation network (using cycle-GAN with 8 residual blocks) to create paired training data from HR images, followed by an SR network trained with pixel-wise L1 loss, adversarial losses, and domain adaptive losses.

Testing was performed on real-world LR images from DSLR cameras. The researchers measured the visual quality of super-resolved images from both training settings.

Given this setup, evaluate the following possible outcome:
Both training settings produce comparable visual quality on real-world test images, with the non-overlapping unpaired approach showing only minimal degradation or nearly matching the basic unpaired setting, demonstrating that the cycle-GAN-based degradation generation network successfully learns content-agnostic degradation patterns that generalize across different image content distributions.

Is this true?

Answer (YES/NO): YES